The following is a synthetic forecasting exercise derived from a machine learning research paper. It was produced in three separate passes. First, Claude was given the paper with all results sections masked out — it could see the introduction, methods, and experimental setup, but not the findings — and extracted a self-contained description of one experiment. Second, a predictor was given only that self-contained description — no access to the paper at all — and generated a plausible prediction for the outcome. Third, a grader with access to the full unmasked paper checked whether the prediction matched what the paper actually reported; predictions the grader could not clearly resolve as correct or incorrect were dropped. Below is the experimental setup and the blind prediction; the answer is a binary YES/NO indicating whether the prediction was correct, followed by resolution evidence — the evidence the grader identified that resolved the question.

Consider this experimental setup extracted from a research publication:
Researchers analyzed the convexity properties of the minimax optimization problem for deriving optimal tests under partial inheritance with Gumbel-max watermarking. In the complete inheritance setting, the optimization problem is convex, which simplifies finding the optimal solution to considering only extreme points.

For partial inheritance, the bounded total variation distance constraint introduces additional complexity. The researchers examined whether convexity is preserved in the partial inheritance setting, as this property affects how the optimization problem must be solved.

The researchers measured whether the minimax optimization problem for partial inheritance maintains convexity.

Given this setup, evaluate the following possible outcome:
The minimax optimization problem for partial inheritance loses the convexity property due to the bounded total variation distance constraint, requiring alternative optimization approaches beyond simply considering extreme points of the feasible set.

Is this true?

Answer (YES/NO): YES